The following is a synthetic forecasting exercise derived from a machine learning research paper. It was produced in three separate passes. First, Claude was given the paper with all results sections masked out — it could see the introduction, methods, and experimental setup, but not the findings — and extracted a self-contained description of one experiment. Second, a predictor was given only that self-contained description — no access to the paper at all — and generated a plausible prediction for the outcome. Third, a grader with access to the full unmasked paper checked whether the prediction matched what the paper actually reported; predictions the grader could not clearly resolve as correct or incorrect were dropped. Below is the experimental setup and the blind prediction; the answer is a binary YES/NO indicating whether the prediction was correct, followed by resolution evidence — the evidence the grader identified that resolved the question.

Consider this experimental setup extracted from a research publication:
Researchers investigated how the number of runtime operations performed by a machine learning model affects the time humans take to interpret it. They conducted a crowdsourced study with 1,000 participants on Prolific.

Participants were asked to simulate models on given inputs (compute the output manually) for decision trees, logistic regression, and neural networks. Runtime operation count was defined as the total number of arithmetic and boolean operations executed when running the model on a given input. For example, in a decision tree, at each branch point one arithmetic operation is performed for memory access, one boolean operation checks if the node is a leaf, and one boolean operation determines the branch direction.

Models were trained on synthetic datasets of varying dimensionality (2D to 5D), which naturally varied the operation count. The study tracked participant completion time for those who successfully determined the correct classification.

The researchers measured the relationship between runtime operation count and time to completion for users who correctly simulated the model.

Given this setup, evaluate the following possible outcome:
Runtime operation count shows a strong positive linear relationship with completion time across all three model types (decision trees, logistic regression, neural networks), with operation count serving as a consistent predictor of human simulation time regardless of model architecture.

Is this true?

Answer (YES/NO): NO